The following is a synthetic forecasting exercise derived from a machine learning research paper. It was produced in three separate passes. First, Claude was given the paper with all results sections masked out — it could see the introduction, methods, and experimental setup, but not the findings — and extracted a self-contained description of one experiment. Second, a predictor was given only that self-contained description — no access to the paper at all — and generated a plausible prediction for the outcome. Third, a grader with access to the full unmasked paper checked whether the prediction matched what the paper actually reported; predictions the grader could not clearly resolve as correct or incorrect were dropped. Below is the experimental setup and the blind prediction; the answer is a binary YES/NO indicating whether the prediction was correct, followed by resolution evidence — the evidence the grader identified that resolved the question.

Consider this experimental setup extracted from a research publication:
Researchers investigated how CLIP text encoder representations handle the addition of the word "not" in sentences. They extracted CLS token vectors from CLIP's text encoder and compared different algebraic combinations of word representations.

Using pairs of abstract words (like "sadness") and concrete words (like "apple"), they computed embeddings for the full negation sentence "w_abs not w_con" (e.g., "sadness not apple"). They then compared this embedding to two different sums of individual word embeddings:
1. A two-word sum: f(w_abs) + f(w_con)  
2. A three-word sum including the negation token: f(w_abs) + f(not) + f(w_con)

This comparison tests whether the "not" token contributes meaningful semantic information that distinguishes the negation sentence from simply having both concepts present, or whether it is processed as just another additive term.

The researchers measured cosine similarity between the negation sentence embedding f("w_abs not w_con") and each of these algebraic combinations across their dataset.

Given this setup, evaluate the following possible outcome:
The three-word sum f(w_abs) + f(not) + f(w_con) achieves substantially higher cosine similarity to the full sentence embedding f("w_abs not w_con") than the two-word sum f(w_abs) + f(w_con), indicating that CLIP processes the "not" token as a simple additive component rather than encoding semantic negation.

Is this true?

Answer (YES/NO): NO